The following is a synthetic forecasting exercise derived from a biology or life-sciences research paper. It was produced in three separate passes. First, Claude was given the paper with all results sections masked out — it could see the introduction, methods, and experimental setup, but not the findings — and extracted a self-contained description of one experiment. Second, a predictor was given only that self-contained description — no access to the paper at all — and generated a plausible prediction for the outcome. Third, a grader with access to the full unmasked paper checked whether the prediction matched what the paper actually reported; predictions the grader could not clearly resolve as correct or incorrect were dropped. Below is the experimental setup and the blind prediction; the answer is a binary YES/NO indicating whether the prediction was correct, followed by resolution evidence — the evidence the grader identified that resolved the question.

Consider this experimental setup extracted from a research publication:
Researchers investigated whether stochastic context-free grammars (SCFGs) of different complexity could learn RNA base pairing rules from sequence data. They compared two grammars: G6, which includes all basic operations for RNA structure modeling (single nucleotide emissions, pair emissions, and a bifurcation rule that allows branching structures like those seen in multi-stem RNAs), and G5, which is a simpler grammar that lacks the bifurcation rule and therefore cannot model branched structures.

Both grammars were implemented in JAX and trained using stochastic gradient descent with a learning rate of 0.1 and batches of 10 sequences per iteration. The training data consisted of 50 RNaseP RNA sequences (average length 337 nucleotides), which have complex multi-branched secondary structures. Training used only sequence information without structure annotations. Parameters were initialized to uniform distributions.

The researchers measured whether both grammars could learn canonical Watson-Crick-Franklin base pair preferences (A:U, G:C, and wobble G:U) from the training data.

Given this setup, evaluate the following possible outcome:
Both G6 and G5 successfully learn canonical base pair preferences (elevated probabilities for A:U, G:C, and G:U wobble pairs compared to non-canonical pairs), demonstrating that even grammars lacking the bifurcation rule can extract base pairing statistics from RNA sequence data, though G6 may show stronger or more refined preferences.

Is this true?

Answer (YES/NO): NO